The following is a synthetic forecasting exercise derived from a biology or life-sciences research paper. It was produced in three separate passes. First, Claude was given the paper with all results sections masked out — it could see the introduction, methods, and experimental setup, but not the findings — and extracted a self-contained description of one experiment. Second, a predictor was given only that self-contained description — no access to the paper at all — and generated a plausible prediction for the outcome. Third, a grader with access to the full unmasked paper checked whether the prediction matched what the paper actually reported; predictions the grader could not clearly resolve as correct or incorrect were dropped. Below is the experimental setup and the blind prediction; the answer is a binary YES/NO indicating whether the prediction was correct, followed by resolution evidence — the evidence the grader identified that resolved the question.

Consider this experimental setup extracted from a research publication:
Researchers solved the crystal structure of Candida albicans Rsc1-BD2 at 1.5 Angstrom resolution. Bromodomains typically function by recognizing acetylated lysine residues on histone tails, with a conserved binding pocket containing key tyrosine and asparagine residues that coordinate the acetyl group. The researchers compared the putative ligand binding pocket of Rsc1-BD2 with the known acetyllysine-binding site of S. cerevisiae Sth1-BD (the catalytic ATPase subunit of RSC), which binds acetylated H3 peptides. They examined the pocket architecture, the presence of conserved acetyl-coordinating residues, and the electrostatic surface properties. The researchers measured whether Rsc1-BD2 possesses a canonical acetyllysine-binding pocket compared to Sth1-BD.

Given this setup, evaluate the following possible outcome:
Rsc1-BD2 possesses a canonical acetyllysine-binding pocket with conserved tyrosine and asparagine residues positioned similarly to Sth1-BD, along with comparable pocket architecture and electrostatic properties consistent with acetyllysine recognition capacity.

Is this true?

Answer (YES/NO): NO